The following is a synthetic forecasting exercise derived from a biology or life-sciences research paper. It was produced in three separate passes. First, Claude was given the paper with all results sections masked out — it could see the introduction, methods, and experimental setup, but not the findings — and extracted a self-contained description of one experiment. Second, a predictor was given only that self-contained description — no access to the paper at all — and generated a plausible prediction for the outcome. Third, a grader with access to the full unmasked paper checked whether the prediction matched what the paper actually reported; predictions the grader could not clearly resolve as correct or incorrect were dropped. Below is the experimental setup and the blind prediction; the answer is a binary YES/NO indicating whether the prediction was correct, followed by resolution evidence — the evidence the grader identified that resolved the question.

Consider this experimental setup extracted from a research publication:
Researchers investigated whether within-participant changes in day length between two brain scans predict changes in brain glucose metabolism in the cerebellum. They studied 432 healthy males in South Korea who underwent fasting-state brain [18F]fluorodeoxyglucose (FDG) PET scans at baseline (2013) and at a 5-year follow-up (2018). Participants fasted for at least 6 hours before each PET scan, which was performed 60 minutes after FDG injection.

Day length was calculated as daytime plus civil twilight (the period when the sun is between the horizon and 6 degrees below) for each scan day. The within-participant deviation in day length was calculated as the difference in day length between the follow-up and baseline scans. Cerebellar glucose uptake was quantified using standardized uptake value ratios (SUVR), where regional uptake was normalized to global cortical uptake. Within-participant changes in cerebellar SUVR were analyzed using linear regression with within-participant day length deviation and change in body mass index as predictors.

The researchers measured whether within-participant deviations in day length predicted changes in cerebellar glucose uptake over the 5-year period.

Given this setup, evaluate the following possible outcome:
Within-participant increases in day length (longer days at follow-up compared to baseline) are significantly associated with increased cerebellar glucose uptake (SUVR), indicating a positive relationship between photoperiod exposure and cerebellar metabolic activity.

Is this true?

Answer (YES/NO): NO